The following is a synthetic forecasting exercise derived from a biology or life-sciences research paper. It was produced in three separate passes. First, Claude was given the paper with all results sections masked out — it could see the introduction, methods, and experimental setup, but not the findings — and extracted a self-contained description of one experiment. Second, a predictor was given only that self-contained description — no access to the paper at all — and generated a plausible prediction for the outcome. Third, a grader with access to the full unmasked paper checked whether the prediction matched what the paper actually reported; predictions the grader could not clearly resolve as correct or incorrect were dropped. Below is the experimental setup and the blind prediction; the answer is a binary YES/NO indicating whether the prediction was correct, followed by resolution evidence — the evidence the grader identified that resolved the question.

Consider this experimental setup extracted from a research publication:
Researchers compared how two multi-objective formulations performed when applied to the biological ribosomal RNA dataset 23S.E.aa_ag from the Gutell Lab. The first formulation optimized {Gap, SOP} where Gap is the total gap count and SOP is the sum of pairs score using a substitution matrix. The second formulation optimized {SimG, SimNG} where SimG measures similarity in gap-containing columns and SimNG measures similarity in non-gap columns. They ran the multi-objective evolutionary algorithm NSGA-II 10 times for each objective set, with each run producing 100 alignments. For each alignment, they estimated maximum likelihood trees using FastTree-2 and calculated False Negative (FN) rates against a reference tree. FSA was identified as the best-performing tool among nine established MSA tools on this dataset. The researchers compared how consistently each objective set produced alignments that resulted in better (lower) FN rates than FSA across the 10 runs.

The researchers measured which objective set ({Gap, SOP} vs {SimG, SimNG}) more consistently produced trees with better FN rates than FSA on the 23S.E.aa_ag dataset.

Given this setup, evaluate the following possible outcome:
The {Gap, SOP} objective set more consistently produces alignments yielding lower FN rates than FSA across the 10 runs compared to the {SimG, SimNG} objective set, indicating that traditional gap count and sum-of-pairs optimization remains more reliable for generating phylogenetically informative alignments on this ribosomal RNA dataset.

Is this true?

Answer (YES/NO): YES